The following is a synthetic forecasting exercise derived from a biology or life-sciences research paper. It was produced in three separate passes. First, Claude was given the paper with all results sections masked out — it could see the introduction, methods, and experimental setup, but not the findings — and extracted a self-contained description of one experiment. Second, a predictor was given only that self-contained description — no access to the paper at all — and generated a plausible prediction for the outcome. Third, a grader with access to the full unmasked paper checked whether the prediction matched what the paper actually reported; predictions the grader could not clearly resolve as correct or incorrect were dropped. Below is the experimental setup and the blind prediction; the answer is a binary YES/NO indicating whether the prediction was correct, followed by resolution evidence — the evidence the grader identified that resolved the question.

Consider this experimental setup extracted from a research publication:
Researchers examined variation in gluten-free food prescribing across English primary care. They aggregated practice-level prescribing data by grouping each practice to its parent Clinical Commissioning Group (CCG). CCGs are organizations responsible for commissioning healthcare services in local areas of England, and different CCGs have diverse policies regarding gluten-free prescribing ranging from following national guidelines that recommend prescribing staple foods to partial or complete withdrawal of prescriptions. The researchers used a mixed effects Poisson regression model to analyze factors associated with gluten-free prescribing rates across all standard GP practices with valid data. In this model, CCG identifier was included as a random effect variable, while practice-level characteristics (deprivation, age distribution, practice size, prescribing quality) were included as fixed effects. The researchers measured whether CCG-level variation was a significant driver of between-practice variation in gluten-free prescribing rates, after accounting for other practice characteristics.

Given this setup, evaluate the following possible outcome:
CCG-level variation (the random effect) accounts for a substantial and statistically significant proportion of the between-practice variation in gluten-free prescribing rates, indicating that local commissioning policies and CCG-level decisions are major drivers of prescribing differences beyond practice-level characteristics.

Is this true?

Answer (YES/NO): YES